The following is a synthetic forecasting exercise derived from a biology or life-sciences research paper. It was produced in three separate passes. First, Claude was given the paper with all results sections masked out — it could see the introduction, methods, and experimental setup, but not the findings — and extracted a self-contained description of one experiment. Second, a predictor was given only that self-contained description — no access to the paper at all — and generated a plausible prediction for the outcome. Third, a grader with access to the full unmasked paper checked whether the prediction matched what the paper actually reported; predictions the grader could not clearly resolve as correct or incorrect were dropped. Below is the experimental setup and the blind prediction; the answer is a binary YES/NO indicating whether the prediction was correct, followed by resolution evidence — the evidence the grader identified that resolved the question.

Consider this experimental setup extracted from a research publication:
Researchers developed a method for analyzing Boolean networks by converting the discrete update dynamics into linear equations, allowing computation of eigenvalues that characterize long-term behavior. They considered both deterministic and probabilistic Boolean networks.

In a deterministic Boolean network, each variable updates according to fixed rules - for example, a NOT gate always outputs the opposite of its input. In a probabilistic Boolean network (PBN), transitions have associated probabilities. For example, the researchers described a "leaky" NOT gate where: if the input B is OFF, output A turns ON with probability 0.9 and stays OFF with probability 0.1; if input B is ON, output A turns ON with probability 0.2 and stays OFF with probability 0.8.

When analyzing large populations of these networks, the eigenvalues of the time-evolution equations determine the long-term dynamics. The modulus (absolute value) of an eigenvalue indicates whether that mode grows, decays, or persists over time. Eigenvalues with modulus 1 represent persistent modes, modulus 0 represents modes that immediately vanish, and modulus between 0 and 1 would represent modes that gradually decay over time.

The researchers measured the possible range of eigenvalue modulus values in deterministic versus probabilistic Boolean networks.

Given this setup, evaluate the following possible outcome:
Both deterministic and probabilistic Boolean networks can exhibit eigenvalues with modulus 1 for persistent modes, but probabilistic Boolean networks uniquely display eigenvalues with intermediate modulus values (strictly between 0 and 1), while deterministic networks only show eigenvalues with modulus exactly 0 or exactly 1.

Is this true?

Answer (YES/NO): YES